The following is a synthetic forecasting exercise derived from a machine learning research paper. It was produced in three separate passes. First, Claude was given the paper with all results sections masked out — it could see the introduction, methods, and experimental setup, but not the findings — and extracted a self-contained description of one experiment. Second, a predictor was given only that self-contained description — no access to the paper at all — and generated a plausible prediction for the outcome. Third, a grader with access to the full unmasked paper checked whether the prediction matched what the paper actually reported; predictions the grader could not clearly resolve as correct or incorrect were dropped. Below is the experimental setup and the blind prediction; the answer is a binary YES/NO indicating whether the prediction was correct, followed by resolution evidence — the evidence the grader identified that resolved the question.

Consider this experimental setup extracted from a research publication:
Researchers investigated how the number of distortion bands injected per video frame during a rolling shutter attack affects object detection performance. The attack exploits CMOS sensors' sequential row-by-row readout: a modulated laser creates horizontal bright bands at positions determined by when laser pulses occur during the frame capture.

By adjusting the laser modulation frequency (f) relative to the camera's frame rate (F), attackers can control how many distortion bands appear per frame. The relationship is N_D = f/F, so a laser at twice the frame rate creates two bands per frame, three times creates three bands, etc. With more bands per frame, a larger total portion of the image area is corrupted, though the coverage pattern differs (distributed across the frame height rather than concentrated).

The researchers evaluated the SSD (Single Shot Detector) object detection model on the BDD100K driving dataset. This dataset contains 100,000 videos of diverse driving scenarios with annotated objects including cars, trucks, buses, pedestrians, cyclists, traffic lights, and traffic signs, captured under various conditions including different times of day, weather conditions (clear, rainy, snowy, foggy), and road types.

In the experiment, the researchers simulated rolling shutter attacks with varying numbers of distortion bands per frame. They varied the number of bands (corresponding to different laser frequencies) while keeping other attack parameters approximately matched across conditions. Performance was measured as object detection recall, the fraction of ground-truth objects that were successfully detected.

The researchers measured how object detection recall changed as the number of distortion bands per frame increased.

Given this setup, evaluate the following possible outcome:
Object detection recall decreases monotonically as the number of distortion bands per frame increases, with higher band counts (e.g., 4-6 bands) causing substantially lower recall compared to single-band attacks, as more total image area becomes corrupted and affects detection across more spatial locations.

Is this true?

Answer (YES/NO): NO